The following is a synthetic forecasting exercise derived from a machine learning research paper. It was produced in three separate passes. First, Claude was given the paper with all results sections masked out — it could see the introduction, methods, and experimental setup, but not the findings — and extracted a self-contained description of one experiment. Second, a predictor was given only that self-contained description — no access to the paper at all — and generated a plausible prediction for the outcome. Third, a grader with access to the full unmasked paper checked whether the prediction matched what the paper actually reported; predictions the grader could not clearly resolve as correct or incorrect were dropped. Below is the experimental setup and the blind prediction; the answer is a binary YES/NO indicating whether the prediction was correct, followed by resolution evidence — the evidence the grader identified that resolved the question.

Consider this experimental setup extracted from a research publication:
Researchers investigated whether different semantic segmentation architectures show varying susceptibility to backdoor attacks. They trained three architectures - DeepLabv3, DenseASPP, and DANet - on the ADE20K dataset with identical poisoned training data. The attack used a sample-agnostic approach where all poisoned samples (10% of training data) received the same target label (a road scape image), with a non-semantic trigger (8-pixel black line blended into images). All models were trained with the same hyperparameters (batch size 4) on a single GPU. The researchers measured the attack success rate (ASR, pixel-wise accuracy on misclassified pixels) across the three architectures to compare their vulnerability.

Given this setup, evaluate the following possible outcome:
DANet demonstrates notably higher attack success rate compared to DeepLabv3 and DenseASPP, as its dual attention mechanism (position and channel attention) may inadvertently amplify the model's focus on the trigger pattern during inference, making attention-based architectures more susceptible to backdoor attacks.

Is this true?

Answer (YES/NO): NO